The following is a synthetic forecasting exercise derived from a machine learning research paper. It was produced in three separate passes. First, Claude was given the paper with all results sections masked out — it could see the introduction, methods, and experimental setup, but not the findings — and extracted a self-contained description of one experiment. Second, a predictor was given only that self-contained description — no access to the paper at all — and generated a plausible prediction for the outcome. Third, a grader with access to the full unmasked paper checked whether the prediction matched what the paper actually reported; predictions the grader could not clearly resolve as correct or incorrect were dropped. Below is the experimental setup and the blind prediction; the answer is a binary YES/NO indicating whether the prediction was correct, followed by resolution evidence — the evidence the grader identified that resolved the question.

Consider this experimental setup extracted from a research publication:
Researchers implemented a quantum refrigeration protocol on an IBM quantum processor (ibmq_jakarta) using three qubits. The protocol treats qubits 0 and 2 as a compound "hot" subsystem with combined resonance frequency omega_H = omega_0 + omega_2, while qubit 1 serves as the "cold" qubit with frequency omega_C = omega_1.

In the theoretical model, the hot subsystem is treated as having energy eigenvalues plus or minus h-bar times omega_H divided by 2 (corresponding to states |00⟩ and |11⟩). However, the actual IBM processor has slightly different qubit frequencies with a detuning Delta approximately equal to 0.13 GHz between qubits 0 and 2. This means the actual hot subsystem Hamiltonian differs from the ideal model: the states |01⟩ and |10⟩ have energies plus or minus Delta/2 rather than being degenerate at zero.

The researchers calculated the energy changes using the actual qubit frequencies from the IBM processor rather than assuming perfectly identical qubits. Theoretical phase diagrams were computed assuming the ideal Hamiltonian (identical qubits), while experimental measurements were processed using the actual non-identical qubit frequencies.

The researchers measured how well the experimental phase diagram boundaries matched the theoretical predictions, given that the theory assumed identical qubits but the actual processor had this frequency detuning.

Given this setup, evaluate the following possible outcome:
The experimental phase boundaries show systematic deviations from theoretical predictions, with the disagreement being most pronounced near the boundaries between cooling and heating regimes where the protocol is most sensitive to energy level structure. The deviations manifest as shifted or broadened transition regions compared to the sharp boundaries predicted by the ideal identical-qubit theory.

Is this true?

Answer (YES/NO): NO